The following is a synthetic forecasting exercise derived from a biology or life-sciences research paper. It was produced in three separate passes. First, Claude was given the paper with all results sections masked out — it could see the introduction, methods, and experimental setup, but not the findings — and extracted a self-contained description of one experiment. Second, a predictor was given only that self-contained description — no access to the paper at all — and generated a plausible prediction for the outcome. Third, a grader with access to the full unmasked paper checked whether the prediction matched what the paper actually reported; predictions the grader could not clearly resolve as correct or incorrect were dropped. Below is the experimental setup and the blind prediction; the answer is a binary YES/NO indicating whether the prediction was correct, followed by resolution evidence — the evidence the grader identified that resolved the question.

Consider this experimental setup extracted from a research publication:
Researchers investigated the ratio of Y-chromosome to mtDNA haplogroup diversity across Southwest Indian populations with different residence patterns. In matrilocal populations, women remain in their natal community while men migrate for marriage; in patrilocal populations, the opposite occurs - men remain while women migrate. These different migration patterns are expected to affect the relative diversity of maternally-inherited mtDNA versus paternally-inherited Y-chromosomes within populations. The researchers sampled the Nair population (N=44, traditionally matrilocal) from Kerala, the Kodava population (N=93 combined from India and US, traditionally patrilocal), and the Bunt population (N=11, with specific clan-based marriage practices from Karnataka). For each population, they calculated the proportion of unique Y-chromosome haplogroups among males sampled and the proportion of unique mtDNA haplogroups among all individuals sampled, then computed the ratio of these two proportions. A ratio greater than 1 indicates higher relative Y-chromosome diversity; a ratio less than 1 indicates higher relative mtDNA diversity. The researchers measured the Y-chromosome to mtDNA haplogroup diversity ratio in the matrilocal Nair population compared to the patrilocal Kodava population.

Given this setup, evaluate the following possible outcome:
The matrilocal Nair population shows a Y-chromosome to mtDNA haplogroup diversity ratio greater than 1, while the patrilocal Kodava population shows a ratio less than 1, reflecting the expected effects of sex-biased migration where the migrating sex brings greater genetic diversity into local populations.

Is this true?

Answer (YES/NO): NO